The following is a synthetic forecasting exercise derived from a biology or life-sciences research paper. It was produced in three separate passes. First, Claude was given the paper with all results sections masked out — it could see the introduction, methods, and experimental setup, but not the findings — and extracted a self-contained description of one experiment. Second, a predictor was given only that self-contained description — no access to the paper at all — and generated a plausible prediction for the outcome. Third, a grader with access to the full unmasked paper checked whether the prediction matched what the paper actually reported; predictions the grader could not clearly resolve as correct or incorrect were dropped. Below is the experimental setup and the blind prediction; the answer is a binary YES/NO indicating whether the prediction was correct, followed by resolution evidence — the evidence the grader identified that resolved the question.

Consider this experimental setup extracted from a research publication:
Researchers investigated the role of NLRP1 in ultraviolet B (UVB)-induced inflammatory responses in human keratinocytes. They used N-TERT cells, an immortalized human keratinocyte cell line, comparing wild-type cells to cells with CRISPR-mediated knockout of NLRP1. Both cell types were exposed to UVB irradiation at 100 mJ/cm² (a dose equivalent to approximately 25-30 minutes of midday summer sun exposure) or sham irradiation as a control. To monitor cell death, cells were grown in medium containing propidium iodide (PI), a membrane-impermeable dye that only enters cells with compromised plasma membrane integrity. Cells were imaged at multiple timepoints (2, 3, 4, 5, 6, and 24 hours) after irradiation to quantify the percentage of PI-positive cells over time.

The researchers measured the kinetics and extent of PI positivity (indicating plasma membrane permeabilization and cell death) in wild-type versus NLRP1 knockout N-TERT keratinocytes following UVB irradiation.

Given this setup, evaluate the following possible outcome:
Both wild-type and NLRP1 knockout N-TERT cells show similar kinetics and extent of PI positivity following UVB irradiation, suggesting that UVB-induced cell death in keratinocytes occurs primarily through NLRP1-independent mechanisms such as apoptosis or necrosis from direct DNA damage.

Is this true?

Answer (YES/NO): NO